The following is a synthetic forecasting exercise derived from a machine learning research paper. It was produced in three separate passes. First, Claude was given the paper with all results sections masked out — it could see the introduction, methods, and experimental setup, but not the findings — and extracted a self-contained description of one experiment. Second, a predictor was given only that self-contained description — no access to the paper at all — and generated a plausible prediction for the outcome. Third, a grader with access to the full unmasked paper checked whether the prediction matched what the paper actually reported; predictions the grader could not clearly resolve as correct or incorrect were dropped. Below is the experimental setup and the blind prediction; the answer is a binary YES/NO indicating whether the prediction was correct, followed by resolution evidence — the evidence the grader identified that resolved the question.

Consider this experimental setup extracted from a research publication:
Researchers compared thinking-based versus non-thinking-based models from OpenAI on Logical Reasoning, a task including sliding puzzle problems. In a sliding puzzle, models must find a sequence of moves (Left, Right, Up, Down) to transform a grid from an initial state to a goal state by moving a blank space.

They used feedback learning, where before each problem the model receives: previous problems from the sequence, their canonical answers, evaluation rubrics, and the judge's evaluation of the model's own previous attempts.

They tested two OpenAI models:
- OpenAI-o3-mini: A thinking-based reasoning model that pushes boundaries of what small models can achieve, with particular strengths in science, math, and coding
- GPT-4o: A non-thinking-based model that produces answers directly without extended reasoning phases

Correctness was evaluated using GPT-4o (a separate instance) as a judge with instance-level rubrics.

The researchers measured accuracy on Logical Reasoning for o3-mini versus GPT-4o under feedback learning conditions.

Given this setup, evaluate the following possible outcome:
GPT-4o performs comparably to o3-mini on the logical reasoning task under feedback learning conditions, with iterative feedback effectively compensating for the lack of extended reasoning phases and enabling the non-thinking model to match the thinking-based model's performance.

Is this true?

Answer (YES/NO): NO